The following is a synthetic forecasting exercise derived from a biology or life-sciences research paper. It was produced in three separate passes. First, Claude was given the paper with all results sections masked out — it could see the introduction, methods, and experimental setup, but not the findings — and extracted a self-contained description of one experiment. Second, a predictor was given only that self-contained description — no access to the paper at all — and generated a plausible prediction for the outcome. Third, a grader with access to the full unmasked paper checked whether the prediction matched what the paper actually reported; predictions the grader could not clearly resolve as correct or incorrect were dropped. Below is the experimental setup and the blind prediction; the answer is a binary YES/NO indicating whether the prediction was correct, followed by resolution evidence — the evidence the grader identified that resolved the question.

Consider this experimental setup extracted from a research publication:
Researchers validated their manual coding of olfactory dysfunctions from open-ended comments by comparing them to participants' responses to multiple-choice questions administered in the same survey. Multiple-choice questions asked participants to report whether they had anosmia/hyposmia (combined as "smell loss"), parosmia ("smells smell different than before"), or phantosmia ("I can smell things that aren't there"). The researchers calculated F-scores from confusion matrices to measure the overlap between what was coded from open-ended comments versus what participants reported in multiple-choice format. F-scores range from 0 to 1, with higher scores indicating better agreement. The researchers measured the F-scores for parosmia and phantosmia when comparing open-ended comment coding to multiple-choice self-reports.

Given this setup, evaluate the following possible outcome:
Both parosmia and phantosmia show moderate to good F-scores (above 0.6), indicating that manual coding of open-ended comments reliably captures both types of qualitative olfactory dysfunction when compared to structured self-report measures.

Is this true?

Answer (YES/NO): NO